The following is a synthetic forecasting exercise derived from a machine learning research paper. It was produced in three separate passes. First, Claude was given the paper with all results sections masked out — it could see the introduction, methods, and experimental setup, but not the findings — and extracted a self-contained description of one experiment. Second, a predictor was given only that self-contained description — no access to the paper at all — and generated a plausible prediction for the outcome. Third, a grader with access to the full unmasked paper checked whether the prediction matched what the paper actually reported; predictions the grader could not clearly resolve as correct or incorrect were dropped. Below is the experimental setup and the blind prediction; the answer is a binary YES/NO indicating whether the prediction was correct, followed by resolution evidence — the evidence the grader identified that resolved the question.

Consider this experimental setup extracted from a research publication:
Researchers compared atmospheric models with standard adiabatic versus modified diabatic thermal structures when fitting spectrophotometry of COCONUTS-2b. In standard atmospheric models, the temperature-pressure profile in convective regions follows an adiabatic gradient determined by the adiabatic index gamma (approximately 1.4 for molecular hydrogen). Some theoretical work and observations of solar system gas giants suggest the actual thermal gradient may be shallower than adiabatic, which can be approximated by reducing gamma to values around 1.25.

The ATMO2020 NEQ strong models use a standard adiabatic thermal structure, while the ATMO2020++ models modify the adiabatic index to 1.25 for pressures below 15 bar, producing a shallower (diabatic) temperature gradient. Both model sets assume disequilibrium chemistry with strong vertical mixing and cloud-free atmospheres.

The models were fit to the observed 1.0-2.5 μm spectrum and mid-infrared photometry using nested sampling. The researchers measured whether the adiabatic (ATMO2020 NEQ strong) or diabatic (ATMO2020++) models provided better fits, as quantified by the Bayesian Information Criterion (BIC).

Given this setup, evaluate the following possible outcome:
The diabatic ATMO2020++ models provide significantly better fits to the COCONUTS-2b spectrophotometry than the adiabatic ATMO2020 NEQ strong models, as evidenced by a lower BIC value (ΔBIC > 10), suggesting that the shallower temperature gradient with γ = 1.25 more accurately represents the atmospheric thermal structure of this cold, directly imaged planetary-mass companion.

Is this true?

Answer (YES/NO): YES